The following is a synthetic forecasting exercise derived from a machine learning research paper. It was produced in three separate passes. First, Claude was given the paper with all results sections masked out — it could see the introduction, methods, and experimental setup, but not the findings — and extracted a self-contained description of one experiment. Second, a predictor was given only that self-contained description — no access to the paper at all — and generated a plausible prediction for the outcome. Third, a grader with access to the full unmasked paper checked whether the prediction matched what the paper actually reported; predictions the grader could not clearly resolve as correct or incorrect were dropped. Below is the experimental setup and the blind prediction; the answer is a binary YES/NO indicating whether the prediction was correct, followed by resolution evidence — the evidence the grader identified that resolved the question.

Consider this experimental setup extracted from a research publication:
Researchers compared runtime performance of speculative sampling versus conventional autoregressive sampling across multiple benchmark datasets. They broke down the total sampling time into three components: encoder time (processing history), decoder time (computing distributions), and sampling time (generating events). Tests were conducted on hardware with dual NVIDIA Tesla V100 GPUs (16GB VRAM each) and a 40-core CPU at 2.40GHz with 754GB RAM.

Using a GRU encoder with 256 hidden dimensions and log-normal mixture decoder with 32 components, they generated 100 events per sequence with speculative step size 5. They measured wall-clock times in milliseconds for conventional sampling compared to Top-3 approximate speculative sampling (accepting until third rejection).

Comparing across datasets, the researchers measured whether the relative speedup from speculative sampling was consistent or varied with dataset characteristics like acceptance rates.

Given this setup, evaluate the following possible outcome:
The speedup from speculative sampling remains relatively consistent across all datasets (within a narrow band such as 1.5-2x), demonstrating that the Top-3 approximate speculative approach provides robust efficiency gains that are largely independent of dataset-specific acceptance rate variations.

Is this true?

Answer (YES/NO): NO